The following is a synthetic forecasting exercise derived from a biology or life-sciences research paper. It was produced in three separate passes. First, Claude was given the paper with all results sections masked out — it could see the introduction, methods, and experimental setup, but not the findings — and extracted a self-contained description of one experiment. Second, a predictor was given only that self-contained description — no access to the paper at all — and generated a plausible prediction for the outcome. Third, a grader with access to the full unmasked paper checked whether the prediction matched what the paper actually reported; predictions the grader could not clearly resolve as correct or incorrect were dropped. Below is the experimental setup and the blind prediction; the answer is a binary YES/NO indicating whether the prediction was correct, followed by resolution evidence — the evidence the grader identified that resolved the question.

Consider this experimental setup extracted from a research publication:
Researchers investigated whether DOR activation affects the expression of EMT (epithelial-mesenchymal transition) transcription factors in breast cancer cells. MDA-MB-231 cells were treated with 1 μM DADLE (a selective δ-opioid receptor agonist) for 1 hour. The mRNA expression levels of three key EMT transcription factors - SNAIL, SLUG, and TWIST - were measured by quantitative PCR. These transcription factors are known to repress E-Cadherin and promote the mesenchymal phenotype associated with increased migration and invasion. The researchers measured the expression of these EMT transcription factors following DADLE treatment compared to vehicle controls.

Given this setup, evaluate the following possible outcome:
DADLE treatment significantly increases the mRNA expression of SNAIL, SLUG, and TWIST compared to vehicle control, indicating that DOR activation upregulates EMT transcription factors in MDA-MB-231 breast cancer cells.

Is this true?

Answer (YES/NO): NO